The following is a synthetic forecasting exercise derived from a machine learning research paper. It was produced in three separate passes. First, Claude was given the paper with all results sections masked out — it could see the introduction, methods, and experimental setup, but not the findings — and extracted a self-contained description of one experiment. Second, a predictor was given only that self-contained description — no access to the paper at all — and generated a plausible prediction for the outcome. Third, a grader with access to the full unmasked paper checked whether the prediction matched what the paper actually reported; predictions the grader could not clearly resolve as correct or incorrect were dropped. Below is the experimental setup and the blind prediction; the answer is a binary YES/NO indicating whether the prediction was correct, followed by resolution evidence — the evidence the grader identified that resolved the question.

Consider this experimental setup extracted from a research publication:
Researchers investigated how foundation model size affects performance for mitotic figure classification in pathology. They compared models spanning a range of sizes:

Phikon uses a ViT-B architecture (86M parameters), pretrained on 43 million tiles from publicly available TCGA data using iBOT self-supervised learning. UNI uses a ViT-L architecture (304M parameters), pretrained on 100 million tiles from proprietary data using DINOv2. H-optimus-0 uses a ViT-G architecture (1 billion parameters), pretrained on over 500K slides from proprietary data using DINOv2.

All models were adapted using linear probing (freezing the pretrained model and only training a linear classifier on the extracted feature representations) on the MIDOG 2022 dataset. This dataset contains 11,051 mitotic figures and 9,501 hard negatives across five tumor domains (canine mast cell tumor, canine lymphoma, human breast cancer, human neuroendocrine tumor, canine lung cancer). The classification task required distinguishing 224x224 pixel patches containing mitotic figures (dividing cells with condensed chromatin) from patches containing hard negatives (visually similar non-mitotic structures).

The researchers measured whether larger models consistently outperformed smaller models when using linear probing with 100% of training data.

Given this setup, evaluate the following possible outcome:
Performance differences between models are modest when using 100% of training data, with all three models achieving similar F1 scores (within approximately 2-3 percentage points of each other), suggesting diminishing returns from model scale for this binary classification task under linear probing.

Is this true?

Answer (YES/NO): NO